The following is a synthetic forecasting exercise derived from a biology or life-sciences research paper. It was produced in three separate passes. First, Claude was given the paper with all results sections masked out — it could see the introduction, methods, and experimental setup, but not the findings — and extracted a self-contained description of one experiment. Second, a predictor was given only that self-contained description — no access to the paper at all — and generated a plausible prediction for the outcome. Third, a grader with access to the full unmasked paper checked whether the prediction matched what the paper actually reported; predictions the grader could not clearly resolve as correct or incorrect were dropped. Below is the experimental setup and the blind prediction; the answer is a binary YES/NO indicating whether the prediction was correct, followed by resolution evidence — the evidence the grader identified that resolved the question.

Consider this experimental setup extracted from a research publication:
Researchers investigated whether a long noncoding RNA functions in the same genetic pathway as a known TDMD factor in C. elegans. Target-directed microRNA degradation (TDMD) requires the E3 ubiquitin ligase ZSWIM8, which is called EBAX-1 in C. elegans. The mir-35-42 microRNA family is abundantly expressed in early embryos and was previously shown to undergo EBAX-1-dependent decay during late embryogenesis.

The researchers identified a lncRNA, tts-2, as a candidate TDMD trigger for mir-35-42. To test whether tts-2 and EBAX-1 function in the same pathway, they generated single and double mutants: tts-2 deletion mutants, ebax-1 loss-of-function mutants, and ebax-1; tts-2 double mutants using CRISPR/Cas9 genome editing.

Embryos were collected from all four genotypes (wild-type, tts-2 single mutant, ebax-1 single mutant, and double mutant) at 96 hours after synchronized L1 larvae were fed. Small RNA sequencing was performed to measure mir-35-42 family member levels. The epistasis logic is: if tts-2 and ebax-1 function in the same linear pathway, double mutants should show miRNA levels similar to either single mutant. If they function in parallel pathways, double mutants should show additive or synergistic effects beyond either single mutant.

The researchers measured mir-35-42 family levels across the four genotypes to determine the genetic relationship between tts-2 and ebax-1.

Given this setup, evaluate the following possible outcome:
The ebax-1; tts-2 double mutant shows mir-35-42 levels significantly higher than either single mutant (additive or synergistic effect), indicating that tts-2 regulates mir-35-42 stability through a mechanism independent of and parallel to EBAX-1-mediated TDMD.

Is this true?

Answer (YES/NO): NO